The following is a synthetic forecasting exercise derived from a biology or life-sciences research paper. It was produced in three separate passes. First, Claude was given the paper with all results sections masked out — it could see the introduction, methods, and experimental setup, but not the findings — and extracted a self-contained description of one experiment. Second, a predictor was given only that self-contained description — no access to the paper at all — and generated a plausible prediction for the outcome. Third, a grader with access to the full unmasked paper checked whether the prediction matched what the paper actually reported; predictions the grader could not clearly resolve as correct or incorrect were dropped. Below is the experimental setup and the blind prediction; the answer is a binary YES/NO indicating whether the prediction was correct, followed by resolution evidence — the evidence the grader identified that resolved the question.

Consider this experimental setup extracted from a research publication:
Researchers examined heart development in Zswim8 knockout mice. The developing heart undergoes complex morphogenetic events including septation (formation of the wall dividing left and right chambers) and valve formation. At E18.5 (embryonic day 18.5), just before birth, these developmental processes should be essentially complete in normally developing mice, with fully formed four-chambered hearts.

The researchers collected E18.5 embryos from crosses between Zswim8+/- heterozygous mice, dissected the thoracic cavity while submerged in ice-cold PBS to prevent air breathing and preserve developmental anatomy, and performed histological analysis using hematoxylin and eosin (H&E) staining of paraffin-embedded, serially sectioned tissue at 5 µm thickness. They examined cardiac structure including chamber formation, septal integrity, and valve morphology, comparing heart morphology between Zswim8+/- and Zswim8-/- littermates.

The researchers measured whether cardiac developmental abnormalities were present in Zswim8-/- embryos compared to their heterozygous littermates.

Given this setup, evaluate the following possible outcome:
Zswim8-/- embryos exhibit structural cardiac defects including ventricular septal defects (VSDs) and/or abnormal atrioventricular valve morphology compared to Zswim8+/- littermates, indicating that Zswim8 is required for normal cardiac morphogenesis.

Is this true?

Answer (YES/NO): YES